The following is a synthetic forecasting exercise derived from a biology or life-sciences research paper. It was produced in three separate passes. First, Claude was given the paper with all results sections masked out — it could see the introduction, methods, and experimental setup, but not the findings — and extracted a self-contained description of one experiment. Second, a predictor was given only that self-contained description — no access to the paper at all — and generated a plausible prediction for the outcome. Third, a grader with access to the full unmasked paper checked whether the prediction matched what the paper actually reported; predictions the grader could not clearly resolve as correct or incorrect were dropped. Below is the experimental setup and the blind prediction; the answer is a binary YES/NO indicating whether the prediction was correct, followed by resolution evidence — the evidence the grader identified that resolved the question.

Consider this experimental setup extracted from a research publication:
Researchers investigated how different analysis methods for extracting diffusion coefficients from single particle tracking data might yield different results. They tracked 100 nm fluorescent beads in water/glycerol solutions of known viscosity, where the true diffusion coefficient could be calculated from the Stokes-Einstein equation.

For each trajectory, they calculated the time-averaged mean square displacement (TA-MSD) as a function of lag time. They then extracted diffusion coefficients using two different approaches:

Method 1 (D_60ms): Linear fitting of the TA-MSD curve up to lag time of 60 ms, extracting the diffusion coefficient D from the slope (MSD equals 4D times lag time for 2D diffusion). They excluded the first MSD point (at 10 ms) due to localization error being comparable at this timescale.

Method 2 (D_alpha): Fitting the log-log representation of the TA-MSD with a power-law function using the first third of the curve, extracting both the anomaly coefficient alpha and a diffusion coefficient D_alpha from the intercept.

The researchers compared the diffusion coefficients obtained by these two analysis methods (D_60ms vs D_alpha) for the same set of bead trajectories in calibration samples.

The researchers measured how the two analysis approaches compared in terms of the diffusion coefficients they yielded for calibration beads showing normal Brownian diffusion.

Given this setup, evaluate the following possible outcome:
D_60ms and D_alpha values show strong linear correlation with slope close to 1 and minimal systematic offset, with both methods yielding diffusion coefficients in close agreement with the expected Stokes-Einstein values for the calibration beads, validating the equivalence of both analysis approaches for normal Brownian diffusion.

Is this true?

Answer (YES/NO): NO